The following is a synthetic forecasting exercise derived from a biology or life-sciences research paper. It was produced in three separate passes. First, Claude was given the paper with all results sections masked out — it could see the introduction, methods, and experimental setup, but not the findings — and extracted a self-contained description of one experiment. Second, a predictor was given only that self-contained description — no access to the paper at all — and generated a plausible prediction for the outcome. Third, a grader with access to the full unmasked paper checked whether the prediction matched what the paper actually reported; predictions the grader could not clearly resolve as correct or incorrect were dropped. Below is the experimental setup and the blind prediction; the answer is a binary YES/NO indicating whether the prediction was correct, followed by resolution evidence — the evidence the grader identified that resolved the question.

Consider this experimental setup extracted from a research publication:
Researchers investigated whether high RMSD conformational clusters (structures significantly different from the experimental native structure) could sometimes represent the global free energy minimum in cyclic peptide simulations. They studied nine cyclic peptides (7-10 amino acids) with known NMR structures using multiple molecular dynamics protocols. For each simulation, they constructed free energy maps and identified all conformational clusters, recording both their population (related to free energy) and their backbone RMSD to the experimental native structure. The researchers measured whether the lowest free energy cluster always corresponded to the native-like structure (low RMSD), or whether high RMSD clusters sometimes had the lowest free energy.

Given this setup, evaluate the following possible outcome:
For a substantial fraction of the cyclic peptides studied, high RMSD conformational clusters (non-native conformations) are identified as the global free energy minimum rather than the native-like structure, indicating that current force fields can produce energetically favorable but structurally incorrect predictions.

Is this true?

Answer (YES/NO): YES